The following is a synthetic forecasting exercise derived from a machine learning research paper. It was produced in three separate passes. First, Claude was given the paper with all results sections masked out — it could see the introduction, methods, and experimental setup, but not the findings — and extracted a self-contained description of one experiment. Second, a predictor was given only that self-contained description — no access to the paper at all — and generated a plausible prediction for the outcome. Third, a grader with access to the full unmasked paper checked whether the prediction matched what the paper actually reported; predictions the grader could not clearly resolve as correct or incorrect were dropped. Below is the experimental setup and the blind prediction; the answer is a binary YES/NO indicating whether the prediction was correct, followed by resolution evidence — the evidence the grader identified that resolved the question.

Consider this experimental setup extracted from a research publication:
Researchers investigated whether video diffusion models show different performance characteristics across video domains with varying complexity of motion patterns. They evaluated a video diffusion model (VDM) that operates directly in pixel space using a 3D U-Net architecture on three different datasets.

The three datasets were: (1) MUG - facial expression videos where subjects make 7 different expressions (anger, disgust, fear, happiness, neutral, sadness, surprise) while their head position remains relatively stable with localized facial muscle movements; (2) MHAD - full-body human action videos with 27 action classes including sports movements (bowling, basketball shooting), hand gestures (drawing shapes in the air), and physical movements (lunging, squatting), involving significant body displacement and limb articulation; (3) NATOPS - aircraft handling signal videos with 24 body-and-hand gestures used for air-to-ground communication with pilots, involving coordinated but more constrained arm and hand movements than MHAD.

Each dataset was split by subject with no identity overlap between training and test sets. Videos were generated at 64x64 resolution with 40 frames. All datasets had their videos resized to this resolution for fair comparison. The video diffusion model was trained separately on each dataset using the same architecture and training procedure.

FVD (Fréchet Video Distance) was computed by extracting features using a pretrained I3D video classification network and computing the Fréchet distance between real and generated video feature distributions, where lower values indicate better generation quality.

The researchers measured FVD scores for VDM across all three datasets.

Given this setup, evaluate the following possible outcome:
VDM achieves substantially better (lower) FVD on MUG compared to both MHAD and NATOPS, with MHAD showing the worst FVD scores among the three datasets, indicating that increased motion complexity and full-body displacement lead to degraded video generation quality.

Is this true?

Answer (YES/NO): YES